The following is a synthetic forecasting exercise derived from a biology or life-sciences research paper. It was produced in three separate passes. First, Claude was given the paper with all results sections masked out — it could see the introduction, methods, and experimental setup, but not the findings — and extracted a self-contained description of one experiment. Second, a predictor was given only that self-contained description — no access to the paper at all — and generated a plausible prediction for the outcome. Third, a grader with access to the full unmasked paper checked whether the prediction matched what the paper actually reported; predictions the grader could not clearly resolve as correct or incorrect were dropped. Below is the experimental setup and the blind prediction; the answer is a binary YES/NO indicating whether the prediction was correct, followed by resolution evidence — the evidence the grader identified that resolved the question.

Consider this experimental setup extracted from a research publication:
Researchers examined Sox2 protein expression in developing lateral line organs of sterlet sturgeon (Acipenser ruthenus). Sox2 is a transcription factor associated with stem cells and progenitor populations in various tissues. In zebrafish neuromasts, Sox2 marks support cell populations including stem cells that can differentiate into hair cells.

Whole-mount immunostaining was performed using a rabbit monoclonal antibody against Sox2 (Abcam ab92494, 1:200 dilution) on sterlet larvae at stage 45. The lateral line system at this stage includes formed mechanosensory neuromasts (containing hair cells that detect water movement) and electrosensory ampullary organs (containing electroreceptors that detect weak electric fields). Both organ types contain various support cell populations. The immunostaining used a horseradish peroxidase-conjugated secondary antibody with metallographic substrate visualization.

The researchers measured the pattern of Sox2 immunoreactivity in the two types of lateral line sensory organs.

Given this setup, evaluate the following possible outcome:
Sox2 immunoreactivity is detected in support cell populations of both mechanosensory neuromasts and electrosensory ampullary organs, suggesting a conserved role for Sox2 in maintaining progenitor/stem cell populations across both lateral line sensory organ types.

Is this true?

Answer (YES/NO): YES